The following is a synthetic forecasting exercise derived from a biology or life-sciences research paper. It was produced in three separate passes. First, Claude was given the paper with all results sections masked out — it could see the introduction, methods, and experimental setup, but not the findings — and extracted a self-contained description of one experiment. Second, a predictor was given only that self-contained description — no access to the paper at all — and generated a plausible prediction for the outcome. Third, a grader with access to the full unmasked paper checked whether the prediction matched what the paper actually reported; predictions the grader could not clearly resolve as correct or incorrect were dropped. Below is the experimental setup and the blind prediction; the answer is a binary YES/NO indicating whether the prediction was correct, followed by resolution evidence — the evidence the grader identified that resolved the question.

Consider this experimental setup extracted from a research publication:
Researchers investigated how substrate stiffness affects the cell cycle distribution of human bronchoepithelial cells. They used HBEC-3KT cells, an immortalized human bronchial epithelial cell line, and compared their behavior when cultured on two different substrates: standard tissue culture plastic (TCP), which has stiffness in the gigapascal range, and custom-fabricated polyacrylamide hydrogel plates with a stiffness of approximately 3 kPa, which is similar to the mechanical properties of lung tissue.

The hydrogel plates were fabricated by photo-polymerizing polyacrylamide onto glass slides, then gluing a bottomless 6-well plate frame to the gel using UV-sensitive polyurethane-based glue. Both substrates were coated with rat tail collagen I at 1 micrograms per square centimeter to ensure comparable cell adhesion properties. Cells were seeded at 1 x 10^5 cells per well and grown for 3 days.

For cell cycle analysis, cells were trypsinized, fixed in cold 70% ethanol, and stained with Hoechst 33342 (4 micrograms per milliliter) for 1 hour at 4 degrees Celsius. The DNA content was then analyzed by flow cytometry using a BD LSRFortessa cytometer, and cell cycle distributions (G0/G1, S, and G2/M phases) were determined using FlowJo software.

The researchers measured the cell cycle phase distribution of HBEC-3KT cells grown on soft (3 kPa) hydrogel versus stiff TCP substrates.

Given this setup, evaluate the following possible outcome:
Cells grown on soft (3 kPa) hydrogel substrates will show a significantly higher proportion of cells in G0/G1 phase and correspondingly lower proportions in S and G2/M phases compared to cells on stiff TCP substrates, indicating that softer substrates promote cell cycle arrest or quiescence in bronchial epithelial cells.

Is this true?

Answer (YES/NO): NO